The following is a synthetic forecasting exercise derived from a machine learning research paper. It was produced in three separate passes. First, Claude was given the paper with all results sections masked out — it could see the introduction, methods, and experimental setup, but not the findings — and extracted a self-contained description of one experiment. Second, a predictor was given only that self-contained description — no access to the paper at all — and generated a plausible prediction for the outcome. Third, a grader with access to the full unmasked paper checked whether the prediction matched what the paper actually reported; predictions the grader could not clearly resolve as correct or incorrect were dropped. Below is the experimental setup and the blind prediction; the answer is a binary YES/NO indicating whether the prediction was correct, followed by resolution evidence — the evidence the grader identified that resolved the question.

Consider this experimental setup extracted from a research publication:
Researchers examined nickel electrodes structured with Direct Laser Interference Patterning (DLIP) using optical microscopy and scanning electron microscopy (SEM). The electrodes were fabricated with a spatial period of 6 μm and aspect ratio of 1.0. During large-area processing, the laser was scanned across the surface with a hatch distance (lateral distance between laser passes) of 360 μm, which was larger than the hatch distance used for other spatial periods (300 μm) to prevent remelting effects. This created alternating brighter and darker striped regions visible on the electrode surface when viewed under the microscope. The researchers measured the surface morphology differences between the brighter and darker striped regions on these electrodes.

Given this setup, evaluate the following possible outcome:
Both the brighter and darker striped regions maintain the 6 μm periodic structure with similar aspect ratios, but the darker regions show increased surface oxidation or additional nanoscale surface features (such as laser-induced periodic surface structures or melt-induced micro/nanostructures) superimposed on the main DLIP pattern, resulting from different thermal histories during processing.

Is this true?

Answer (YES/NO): NO